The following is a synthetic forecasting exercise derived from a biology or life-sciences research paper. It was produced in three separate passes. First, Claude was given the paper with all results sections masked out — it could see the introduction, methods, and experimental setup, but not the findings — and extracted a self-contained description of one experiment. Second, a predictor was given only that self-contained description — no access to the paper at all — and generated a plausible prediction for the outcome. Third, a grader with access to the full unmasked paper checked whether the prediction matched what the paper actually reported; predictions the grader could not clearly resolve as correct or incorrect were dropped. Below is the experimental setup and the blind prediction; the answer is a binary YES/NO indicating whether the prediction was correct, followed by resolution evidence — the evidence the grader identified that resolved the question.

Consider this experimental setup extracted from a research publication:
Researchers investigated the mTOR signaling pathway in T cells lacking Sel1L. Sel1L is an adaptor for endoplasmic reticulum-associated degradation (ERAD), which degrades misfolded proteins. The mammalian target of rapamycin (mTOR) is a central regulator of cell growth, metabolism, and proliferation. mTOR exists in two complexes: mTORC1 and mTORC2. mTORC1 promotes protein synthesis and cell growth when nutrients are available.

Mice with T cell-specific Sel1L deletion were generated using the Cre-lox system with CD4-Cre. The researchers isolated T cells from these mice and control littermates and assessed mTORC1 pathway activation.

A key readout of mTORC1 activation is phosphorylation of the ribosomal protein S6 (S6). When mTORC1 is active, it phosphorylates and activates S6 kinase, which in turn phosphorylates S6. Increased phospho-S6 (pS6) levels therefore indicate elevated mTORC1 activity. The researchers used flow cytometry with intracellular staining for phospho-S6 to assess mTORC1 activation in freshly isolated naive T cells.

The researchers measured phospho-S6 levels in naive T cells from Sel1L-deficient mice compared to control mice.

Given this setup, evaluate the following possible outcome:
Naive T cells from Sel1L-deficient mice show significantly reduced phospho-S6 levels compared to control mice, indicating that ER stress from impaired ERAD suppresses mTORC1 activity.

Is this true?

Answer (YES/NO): NO